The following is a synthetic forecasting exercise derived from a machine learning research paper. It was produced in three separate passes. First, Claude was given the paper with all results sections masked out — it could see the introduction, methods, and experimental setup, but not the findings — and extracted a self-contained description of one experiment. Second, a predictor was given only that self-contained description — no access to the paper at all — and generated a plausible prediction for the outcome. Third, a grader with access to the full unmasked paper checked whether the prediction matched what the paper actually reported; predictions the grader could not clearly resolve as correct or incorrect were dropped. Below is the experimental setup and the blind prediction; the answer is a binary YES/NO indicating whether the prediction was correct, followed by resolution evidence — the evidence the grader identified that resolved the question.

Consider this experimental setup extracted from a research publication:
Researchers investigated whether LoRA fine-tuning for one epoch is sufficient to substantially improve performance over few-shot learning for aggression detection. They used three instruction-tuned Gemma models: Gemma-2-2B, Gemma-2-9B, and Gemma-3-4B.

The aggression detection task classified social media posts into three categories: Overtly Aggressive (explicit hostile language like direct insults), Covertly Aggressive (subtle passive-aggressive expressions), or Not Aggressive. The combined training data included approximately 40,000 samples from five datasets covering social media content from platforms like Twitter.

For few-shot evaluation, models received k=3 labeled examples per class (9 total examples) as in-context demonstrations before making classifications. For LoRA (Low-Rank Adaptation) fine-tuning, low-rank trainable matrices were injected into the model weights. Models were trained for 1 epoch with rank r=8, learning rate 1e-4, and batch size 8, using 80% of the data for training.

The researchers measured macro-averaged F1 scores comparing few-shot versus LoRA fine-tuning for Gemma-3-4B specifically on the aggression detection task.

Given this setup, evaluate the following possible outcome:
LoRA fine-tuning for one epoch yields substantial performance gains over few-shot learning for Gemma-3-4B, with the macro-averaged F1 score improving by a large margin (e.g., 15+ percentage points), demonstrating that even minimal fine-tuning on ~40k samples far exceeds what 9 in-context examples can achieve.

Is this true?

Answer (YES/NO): NO